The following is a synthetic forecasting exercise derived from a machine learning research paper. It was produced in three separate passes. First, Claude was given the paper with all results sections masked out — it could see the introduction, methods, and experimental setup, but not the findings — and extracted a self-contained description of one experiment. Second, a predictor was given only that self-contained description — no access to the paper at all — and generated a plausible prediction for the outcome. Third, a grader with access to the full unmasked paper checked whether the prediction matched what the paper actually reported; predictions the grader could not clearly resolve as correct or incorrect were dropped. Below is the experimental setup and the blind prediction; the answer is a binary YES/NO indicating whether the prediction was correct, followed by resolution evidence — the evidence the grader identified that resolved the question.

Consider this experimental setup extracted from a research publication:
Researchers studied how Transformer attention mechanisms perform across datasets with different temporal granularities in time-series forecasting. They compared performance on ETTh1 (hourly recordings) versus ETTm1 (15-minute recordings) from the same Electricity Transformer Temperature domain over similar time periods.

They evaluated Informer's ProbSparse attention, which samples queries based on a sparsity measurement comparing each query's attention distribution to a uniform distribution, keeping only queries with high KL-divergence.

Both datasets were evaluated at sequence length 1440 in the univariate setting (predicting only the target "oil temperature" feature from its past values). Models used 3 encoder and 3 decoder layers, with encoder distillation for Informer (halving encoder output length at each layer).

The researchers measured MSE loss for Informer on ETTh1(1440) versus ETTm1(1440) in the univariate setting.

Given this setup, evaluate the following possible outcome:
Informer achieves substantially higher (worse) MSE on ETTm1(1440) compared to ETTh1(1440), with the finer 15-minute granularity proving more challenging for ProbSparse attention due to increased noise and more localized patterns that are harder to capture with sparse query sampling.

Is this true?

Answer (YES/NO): NO